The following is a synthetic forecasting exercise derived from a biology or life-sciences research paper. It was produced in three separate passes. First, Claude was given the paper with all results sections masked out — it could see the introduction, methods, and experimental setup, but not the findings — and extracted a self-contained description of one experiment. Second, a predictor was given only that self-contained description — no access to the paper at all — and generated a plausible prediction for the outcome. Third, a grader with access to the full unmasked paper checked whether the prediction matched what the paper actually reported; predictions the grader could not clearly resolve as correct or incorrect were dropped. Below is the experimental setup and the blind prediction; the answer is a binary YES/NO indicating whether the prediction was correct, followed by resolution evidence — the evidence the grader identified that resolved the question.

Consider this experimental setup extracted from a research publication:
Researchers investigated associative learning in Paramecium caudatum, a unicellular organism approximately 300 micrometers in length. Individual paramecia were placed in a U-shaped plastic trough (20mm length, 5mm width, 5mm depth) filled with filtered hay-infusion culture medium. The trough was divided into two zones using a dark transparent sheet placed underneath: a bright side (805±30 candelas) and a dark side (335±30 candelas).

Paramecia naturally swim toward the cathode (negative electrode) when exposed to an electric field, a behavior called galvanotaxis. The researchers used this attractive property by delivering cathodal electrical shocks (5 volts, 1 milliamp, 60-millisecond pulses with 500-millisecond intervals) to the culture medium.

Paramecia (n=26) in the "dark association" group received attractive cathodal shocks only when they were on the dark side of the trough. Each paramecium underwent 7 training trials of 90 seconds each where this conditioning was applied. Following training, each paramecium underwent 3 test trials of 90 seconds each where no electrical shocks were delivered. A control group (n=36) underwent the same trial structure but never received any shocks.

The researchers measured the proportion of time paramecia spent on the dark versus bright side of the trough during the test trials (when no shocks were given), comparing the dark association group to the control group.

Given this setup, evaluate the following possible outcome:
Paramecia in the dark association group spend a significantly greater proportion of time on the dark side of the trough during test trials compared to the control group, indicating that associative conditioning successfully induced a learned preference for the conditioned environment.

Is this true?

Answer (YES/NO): NO